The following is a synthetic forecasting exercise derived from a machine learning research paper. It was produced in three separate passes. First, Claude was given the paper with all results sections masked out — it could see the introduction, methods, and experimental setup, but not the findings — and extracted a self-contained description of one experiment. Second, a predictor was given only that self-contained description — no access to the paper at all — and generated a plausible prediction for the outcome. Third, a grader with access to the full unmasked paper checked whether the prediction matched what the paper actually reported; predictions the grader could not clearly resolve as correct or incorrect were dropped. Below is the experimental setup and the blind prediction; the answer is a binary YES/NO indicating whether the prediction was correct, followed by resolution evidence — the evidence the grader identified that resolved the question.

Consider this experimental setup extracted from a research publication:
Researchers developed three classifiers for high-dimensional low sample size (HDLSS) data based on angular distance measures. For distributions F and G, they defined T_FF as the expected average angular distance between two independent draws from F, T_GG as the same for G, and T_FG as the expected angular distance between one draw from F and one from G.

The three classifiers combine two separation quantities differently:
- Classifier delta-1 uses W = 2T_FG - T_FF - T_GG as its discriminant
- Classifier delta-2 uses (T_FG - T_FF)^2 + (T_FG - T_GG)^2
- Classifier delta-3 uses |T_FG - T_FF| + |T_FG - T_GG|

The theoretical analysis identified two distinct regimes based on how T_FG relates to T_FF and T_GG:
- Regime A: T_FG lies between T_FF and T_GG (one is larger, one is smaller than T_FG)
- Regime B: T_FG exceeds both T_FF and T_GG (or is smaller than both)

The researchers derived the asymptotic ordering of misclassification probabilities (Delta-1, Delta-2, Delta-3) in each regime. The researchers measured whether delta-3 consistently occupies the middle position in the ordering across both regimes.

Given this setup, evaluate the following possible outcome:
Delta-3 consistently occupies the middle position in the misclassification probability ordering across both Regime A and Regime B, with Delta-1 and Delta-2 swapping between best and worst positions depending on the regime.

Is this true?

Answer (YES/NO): YES